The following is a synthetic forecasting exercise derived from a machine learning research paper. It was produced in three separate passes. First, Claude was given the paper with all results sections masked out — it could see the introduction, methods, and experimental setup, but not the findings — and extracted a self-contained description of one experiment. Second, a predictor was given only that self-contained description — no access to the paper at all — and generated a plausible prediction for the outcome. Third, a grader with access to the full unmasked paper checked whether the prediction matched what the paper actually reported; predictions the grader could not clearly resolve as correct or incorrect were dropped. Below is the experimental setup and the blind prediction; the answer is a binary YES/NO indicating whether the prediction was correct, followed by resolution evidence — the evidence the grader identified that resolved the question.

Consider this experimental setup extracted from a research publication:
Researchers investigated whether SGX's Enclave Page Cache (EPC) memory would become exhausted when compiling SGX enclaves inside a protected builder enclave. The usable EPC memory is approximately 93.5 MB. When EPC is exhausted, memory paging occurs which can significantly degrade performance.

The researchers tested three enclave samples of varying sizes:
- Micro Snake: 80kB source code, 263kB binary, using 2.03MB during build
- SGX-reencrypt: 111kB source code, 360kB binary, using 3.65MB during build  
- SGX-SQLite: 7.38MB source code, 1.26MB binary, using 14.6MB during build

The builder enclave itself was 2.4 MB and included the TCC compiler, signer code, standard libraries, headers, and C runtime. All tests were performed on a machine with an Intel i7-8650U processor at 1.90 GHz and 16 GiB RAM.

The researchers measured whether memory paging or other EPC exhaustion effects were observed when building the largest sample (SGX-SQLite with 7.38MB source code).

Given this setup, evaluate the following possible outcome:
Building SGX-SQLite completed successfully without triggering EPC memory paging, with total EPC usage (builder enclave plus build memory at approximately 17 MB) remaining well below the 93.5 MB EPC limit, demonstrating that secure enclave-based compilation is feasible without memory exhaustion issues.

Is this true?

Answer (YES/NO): YES